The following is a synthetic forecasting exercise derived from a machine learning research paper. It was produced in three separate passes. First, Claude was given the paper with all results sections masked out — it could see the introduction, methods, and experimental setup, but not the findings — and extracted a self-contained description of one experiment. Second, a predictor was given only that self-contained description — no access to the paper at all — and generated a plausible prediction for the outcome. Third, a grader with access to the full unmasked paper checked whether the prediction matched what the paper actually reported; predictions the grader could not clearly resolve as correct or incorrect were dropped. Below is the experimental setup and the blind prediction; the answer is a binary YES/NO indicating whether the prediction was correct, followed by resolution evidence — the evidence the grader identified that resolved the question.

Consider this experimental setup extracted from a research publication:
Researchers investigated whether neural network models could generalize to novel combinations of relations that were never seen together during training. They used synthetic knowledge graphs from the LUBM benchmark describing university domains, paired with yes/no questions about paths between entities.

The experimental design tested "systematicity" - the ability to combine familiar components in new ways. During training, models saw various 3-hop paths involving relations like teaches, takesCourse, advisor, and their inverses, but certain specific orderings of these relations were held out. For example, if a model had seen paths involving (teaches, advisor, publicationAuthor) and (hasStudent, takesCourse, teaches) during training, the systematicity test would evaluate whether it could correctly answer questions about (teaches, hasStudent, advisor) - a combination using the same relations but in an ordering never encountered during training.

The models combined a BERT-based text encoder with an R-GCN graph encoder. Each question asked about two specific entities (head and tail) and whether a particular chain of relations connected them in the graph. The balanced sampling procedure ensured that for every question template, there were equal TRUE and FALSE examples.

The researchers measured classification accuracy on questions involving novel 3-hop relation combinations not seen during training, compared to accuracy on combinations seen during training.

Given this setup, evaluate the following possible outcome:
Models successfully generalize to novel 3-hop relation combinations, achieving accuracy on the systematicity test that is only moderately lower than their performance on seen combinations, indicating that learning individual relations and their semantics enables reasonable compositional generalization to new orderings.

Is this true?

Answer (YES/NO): NO